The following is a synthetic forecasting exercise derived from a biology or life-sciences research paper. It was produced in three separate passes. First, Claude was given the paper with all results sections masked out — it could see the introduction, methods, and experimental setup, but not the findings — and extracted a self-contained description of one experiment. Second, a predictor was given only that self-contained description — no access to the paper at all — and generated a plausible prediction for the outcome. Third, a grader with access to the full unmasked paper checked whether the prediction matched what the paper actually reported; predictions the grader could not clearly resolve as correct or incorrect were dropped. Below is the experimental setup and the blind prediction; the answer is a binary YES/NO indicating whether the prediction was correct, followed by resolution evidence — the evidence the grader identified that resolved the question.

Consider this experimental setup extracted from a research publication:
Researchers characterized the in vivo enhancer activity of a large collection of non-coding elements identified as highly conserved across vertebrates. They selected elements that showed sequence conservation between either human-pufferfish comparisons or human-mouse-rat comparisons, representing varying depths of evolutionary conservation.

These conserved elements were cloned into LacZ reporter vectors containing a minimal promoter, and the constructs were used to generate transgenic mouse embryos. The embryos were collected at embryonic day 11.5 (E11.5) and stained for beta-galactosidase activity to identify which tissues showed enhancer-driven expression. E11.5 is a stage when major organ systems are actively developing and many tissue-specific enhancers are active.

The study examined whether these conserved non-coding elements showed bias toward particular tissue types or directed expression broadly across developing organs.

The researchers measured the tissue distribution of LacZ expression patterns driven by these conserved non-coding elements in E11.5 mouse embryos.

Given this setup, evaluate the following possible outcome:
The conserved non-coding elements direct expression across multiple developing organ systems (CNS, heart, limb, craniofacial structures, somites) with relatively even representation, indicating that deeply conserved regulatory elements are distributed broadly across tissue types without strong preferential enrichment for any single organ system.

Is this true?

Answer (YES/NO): NO